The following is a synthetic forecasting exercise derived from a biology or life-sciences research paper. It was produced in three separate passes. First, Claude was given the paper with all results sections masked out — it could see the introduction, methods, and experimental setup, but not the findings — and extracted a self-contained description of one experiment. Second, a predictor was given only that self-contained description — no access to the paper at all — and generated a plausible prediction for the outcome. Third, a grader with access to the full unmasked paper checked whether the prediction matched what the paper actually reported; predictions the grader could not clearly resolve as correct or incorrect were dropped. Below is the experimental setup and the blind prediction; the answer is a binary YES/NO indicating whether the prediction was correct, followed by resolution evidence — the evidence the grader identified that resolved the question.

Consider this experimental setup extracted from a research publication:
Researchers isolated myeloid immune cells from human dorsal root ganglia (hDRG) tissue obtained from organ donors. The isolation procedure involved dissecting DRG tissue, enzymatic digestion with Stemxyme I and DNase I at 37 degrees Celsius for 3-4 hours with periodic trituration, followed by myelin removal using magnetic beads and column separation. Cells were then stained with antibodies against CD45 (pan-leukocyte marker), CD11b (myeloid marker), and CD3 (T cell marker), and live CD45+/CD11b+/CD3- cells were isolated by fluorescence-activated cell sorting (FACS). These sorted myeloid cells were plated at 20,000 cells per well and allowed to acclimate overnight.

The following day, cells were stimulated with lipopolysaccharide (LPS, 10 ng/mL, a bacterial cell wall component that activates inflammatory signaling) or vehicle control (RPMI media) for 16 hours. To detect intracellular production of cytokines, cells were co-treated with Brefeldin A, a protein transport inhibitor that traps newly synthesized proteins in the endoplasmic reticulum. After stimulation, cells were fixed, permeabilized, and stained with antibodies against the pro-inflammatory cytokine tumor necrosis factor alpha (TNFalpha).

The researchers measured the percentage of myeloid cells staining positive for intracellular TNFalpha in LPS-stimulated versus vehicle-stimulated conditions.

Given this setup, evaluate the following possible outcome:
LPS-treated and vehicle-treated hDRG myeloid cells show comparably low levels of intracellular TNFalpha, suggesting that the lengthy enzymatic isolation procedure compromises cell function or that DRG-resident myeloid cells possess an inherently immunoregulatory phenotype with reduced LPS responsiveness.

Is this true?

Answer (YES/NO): NO